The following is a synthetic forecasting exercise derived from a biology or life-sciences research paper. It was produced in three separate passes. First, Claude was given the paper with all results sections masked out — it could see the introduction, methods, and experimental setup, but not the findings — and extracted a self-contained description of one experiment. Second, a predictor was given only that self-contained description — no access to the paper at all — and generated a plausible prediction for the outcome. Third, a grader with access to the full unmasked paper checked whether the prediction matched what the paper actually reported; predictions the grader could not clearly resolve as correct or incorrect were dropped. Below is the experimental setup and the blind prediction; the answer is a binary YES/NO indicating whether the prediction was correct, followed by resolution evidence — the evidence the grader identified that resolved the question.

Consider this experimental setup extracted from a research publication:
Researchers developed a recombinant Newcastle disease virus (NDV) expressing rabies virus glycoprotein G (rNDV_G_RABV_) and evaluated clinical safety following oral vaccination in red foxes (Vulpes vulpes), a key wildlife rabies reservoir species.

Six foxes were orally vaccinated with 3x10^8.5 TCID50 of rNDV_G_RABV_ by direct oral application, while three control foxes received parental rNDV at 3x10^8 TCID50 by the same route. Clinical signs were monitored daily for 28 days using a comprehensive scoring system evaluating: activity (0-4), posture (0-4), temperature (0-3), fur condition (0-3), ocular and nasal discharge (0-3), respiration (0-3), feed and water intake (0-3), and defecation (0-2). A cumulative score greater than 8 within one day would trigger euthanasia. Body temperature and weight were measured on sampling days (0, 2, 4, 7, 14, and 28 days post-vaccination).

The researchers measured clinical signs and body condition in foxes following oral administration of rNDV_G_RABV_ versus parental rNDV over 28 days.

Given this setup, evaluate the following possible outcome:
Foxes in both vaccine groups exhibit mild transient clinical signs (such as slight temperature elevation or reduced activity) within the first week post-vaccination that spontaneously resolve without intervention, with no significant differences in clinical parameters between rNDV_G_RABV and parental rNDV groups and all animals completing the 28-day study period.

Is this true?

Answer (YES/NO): NO